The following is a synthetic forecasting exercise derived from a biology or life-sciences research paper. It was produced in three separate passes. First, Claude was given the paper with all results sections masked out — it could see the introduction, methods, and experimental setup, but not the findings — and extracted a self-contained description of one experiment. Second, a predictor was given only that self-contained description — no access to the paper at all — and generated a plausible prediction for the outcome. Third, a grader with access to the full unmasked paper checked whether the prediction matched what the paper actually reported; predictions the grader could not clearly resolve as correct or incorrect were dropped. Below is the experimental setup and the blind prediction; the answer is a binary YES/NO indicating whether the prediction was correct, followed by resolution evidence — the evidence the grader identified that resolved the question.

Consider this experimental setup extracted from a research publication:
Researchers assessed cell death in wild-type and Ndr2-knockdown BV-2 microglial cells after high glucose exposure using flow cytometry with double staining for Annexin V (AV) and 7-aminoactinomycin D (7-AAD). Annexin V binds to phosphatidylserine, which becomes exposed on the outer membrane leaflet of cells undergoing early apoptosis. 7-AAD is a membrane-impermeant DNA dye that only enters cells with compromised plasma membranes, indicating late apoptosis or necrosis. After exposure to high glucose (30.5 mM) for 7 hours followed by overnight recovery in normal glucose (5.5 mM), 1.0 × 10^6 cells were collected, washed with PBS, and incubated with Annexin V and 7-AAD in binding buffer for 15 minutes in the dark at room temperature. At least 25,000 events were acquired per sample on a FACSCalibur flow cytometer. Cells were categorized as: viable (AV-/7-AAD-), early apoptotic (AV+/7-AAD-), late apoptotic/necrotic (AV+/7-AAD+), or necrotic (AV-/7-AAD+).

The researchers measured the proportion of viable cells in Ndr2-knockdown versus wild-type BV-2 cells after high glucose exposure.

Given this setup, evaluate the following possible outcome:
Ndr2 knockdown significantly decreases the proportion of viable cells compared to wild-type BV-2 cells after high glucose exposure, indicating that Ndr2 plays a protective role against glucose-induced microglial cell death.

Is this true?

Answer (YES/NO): NO